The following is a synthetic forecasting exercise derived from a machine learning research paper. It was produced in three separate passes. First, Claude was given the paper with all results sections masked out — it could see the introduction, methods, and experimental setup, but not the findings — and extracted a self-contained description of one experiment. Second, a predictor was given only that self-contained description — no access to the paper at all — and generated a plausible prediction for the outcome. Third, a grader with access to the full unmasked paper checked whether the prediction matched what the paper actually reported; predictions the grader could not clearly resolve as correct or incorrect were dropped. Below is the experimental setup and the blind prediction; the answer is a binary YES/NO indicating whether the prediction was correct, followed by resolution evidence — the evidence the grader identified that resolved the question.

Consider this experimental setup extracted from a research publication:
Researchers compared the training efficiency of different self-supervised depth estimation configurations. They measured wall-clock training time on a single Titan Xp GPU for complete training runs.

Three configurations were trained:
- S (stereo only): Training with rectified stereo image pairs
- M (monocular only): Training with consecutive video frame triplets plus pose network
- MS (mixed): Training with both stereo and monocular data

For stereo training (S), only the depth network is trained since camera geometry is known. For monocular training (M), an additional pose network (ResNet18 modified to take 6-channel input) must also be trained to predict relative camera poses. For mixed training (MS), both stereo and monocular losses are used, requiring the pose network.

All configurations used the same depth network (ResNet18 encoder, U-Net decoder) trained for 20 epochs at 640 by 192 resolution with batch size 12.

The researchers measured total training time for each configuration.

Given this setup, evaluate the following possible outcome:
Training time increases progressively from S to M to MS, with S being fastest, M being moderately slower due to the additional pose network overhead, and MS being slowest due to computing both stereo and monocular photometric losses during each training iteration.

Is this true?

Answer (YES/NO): YES